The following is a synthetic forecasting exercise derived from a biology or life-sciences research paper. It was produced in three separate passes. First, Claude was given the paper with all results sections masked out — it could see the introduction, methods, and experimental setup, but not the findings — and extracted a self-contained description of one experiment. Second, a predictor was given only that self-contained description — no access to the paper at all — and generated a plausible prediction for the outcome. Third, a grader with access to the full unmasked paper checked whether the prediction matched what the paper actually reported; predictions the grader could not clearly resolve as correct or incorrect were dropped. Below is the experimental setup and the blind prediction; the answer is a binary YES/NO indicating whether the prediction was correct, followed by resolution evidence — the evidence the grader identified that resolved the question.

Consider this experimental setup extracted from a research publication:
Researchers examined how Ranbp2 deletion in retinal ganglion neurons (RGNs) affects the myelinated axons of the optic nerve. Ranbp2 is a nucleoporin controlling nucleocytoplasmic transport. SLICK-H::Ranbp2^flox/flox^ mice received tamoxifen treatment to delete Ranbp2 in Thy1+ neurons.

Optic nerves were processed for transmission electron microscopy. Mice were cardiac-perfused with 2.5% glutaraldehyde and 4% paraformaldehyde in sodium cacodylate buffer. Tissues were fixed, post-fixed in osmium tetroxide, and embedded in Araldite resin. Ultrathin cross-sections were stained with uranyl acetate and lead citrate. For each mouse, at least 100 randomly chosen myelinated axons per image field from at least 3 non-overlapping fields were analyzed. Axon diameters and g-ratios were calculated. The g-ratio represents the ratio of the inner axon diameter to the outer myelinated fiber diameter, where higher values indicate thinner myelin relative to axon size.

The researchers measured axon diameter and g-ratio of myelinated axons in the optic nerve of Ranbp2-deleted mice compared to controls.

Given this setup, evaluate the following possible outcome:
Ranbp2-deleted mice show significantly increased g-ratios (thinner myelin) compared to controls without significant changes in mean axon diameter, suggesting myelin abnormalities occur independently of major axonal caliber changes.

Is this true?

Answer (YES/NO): NO